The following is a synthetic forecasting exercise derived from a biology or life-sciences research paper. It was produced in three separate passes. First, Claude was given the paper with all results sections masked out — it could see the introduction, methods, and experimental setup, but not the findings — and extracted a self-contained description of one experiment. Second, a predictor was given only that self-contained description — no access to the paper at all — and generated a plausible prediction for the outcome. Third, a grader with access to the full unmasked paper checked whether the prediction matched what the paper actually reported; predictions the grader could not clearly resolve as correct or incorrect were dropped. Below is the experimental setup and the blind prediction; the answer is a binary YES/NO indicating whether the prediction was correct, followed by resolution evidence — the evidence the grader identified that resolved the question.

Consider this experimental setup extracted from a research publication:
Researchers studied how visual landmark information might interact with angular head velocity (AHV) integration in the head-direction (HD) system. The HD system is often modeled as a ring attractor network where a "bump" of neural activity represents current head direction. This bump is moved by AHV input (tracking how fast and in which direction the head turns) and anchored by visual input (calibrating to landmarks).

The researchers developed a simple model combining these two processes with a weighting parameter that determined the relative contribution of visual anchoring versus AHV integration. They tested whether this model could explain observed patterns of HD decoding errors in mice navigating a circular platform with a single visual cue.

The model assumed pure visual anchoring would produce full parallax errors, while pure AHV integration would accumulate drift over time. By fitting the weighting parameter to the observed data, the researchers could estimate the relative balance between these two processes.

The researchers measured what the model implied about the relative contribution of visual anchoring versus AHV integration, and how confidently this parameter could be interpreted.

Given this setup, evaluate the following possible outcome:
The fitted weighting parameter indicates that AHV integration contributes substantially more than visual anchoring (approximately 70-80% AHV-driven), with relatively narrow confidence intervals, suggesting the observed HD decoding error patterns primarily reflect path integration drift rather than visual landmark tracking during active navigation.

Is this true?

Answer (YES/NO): NO